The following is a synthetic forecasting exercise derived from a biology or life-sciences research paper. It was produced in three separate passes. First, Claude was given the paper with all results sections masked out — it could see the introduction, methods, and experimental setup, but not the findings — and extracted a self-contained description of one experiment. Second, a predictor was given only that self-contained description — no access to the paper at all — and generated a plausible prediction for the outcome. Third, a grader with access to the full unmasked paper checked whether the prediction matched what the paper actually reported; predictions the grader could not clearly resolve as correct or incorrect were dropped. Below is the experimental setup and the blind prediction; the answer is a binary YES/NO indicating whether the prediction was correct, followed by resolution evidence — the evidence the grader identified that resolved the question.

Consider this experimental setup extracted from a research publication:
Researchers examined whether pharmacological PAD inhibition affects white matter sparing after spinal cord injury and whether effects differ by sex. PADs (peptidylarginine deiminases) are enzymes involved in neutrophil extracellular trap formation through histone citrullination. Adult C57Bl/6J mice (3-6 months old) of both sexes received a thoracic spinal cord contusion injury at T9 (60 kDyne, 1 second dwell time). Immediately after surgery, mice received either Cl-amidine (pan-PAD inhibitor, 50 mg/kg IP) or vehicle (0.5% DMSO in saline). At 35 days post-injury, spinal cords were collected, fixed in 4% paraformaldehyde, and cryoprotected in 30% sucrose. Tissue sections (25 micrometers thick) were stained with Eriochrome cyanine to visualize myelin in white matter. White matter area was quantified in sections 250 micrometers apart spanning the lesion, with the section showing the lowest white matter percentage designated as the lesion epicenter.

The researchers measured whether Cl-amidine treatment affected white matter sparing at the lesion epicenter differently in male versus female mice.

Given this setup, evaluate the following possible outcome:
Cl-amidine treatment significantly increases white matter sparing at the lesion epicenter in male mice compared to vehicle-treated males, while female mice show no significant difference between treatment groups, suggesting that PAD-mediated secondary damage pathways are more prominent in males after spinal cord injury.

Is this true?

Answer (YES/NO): NO